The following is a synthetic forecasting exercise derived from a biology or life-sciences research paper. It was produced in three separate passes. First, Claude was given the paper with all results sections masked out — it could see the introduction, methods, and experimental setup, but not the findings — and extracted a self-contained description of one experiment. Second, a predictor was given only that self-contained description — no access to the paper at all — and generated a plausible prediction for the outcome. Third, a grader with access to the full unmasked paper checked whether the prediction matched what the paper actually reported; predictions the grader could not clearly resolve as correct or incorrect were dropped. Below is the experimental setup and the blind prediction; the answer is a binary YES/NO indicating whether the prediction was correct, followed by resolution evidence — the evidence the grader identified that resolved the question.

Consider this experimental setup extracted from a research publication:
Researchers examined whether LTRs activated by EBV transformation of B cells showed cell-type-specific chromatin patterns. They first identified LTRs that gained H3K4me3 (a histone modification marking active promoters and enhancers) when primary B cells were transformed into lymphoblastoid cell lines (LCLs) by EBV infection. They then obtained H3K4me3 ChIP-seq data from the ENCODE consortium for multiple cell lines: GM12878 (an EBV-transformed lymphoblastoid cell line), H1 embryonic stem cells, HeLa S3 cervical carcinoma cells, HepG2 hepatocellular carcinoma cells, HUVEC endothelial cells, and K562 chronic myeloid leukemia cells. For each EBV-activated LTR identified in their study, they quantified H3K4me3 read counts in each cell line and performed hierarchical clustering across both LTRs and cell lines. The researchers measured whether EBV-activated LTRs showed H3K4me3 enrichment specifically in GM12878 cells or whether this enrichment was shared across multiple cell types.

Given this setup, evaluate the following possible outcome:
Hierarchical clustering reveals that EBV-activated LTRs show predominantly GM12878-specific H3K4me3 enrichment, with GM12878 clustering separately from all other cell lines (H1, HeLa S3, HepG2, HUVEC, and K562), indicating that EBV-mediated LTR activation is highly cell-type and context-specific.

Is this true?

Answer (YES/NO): YES